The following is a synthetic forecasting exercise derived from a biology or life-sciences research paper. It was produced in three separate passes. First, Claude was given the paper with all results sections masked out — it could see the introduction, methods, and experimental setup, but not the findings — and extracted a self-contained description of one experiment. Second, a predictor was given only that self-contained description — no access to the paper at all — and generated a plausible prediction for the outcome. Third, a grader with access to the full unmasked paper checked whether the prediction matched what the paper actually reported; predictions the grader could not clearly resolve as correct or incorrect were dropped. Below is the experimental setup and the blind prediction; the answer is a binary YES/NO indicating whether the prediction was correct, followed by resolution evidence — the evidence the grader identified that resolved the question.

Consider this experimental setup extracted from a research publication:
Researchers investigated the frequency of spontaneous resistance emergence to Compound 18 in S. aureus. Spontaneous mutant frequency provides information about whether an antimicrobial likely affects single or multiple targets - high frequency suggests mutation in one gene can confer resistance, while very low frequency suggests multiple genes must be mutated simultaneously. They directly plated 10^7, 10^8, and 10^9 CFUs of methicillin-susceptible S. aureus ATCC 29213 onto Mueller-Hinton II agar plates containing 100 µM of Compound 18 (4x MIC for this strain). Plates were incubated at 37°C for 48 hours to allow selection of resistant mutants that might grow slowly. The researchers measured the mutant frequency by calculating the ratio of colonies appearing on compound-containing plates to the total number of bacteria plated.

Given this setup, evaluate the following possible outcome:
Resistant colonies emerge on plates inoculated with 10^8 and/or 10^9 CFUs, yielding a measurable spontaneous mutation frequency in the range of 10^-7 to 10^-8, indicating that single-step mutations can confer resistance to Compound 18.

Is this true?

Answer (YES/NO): NO